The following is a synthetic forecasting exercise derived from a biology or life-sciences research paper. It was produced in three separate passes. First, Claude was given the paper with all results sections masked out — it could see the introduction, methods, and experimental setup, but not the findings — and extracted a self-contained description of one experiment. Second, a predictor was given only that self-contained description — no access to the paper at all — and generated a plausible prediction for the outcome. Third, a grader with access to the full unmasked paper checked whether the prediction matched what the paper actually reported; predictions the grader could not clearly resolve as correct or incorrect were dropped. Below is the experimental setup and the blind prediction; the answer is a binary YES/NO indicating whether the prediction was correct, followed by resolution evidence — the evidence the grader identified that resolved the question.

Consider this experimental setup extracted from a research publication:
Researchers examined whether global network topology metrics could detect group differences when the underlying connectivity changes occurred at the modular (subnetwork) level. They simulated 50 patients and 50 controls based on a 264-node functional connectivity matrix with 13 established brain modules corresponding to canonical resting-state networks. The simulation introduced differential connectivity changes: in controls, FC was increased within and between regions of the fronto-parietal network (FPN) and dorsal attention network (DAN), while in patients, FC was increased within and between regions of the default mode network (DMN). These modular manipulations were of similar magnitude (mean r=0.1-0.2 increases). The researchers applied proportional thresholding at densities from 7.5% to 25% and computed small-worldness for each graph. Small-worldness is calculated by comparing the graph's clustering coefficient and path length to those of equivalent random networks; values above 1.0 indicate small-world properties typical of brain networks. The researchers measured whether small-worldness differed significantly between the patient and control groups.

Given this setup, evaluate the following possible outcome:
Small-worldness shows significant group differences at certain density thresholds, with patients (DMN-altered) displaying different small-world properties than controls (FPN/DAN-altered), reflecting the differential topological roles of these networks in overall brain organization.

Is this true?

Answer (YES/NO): NO